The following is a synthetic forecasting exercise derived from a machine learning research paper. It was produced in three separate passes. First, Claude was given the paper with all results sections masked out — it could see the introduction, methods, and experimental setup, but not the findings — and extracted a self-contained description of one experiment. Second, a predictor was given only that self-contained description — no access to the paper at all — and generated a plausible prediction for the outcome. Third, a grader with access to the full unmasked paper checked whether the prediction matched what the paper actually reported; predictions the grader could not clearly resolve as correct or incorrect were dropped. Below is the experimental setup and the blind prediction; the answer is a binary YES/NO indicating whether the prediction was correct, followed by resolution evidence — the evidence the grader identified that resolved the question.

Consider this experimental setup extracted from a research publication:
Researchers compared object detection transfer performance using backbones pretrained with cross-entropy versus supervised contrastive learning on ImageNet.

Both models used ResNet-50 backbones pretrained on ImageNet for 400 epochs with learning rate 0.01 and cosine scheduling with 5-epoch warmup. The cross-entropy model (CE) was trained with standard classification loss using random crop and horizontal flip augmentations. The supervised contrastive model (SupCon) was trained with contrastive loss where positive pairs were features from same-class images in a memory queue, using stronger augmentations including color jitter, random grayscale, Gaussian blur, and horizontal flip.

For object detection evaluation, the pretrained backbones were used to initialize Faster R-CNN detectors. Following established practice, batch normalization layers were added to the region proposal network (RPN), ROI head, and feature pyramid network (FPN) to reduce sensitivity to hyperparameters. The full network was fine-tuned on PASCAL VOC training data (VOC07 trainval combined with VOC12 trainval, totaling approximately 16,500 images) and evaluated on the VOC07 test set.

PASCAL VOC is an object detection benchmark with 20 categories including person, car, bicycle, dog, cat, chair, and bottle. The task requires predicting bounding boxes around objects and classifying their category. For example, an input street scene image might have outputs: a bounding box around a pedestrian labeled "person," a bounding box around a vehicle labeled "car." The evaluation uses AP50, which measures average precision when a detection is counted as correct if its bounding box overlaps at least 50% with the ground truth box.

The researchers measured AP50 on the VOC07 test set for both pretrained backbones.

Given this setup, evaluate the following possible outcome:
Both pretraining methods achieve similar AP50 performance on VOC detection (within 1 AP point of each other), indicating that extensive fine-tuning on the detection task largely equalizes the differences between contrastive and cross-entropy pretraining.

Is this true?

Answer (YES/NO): YES